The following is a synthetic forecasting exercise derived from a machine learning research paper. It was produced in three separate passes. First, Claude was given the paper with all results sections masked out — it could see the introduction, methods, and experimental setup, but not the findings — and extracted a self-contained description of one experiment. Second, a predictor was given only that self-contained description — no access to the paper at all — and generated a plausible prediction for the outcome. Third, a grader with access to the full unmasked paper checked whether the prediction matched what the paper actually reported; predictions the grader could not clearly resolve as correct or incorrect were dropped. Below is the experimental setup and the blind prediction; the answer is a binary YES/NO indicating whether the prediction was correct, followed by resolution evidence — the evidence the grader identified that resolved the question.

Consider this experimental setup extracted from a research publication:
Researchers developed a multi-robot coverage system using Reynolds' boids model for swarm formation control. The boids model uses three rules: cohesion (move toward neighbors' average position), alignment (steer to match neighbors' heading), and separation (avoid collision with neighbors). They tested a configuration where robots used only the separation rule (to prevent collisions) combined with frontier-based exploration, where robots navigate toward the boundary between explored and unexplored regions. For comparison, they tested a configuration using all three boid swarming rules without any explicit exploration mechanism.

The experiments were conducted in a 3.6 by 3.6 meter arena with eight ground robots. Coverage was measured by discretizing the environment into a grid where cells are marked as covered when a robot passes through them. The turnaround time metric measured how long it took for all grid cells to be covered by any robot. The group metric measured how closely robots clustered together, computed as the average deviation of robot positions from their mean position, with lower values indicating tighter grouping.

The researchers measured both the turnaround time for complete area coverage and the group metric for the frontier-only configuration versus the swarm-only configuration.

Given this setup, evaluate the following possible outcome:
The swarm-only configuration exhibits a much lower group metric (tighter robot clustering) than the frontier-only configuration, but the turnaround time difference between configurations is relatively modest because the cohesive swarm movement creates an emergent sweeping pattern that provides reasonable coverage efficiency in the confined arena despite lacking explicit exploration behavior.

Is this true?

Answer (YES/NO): YES